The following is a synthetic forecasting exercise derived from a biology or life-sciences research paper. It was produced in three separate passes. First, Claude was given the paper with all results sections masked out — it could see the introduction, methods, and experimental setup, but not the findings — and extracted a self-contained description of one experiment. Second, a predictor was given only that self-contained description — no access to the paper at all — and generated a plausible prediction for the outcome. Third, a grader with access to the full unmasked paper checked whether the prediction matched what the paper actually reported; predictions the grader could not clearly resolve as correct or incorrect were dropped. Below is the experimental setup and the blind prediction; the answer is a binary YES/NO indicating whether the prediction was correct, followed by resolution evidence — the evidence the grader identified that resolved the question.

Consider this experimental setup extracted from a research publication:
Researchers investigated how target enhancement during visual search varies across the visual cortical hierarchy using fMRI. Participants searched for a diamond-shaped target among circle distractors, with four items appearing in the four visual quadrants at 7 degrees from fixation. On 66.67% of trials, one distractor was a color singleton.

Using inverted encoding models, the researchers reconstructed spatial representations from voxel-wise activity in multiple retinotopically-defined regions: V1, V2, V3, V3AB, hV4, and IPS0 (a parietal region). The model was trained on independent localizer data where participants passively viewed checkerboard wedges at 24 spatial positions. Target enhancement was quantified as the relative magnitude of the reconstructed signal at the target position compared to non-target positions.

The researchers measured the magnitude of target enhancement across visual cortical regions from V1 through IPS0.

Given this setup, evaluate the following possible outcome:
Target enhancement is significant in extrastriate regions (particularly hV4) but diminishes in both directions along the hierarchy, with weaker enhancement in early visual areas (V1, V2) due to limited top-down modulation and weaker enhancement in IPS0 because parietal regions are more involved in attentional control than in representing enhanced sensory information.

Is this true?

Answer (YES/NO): NO